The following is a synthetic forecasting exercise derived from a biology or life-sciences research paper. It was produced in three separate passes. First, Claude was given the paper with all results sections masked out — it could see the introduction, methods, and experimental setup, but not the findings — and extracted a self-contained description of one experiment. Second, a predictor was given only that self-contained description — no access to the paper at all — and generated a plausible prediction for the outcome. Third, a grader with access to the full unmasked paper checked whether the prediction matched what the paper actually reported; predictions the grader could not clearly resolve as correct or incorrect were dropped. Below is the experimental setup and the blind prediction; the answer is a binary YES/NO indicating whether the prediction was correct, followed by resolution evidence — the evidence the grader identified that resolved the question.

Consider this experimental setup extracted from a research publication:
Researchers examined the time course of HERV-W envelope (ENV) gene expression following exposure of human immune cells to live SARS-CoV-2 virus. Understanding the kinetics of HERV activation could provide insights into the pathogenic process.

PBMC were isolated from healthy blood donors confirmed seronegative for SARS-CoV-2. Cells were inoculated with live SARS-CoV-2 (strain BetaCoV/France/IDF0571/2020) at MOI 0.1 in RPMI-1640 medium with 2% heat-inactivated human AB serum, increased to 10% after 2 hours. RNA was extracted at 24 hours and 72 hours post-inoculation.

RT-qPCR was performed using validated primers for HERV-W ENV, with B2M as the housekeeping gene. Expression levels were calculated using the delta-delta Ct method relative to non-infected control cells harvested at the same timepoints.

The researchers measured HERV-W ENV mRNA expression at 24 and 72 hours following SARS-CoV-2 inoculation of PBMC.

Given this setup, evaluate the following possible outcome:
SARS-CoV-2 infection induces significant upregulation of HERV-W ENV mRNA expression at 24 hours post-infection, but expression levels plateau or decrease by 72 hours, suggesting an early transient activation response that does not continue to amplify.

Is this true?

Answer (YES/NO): NO